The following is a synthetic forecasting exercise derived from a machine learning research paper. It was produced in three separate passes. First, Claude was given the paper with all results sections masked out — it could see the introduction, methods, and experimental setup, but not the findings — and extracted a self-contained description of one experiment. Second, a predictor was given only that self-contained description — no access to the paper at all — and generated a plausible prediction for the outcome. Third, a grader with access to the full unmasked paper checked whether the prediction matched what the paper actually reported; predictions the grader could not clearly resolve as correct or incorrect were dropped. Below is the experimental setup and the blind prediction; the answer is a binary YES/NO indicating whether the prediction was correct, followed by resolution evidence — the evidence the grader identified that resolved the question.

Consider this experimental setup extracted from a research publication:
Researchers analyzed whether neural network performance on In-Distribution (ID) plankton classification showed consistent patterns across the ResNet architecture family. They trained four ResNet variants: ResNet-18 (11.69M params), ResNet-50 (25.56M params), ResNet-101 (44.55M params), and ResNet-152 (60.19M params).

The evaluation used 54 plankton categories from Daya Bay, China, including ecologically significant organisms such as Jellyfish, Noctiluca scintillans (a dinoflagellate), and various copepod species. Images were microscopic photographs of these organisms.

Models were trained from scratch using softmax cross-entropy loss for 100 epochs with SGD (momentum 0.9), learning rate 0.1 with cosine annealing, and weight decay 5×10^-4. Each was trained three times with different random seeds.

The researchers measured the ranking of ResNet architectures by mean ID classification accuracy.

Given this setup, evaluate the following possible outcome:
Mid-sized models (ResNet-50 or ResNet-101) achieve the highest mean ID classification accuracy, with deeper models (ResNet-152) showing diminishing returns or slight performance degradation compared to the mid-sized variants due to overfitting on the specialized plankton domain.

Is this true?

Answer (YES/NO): NO